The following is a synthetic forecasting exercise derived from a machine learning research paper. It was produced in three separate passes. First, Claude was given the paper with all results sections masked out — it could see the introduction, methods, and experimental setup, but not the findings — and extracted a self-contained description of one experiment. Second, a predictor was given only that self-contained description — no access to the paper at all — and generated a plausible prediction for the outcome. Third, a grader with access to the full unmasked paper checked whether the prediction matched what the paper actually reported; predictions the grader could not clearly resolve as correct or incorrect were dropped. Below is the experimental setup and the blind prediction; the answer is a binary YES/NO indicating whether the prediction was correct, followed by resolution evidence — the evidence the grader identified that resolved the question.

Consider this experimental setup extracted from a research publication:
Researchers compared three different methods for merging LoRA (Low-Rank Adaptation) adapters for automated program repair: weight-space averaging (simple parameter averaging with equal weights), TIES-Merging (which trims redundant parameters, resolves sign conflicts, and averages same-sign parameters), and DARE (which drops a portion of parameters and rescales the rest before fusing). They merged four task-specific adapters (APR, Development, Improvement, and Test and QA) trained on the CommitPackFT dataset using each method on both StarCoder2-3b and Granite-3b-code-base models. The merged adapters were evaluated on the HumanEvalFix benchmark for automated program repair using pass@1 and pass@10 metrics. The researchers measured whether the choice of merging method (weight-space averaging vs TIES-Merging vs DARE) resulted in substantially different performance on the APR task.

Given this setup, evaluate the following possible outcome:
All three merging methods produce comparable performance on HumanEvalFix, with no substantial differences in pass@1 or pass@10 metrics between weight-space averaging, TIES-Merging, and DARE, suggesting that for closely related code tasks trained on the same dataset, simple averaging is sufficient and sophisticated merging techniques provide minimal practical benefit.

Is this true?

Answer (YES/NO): YES